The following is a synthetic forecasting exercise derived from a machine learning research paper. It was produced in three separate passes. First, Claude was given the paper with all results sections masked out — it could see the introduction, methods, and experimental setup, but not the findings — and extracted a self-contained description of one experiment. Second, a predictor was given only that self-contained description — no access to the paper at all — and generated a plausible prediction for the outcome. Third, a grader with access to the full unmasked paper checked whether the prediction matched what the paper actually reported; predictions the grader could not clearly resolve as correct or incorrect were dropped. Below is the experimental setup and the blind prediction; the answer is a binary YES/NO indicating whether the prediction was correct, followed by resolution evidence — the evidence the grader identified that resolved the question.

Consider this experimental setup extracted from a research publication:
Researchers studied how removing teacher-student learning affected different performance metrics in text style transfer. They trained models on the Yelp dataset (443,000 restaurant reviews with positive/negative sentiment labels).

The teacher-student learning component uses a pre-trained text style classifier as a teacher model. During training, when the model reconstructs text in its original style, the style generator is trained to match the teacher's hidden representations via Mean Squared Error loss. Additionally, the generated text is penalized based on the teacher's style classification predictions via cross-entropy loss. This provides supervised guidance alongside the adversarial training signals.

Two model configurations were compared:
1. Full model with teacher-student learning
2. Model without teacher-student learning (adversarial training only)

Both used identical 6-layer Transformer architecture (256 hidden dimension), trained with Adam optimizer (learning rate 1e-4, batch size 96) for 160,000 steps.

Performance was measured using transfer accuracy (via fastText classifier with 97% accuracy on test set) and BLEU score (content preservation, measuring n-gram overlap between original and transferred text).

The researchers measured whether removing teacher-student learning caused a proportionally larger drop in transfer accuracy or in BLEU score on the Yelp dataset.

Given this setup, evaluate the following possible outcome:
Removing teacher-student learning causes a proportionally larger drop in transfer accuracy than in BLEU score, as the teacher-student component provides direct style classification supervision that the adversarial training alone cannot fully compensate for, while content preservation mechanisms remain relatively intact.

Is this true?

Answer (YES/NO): NO